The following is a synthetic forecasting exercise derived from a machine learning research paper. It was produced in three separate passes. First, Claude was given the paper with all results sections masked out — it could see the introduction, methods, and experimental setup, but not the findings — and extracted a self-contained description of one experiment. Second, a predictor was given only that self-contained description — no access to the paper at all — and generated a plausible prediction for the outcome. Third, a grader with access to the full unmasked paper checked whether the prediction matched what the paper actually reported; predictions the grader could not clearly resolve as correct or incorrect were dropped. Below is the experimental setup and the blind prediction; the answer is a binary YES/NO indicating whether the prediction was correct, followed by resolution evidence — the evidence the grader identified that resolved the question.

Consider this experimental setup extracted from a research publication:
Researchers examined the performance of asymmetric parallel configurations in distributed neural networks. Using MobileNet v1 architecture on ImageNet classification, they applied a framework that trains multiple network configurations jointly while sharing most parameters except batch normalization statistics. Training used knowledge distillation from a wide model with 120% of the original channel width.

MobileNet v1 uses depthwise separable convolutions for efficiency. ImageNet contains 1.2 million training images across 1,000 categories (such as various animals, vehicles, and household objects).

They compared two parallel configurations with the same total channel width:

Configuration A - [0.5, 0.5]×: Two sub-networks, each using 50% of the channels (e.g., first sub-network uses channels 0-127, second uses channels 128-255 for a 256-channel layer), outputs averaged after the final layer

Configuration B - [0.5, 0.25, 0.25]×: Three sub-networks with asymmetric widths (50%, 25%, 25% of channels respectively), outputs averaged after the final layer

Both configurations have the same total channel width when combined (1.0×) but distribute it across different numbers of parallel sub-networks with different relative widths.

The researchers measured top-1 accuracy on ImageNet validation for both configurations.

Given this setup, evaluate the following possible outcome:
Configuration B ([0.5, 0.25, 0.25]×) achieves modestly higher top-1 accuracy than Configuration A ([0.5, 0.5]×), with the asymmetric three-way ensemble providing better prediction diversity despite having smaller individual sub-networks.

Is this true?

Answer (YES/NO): NO